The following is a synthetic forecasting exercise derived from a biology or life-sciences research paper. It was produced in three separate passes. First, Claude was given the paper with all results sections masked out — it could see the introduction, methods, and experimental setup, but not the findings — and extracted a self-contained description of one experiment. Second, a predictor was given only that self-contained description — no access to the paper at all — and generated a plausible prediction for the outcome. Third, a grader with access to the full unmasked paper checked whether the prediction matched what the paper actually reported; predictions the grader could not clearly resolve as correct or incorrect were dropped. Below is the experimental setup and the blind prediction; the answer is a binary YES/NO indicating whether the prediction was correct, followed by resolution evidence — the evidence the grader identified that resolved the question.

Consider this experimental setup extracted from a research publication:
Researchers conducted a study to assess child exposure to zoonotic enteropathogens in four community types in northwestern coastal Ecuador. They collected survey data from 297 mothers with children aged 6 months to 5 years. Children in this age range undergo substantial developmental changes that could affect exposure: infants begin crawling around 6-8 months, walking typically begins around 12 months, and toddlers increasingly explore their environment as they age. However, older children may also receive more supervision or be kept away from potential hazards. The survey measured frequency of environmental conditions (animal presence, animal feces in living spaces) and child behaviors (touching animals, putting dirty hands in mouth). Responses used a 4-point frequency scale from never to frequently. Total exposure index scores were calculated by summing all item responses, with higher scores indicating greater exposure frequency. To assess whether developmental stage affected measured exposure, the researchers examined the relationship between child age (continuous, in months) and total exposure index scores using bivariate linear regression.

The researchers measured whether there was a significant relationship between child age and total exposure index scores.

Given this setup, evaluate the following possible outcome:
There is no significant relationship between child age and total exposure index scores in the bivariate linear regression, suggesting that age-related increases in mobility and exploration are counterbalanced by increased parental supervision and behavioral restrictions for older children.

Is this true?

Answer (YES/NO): NO